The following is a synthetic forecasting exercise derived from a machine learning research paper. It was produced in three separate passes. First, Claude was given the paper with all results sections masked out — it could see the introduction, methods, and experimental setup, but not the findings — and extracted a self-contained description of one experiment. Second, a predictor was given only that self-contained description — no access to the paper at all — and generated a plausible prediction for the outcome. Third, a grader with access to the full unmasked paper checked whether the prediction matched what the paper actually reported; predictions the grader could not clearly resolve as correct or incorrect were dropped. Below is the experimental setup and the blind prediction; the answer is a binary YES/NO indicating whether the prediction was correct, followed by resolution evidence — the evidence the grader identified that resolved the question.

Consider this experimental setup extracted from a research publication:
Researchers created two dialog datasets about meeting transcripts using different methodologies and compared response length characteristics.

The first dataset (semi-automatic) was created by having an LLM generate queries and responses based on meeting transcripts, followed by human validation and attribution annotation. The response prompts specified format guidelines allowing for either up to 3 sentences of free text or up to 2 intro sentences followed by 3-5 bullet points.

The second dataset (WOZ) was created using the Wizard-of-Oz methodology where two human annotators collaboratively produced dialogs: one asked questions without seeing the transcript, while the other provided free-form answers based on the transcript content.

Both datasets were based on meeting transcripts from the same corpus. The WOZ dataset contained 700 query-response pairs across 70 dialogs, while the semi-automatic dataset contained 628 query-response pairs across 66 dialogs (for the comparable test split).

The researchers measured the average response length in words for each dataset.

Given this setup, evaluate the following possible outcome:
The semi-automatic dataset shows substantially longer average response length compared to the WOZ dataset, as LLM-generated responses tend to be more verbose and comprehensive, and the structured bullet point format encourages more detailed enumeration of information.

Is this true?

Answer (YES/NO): YES